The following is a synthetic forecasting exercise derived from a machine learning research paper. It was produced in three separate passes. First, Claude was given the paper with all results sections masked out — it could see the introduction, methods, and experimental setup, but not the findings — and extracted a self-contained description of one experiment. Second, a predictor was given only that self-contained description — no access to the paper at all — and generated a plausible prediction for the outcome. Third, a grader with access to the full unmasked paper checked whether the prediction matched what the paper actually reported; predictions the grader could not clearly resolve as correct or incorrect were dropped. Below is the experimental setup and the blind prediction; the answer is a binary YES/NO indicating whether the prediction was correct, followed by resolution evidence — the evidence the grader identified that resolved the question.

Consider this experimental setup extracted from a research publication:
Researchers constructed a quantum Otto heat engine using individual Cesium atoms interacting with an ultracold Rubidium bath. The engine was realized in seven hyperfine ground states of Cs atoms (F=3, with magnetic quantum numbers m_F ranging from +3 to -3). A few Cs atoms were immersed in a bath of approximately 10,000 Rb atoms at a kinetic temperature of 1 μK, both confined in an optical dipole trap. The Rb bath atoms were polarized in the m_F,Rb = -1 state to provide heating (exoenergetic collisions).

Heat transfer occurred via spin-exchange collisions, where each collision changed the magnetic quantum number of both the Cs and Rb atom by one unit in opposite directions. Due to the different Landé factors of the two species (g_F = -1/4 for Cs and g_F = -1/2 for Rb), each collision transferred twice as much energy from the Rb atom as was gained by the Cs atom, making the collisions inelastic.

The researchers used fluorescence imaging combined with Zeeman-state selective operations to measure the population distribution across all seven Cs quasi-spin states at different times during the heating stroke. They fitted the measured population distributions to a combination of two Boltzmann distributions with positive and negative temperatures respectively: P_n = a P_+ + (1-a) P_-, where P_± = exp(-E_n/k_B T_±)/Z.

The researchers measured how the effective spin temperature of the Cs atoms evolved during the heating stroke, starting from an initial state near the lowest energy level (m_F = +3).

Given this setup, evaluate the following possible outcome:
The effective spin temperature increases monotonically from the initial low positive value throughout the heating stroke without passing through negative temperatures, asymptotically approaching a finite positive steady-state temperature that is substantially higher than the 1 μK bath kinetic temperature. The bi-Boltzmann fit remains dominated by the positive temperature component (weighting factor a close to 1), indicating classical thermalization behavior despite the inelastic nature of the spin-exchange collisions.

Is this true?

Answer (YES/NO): NO